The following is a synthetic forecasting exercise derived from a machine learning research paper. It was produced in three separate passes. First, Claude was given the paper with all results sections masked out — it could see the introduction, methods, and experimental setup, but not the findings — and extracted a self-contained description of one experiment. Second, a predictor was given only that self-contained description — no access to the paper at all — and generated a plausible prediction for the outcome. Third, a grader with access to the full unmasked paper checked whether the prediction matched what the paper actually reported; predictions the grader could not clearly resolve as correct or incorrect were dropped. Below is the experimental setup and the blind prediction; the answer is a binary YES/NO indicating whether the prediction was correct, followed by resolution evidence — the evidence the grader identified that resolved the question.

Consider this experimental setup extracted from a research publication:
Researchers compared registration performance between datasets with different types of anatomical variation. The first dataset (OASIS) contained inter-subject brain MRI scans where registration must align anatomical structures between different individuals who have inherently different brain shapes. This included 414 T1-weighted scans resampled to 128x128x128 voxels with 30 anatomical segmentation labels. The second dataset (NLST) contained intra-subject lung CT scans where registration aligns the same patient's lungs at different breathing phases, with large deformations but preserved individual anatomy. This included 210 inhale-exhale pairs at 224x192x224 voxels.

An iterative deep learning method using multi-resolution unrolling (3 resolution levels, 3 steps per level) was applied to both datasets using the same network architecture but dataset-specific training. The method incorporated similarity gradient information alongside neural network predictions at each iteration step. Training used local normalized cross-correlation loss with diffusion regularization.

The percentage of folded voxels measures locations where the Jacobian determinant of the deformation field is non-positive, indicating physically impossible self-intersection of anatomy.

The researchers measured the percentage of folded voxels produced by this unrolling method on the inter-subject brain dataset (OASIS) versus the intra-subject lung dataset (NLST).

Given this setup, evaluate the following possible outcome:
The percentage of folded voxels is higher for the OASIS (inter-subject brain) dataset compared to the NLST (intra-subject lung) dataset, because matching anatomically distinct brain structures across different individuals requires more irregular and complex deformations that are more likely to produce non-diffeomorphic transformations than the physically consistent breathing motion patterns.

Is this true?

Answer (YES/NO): NO